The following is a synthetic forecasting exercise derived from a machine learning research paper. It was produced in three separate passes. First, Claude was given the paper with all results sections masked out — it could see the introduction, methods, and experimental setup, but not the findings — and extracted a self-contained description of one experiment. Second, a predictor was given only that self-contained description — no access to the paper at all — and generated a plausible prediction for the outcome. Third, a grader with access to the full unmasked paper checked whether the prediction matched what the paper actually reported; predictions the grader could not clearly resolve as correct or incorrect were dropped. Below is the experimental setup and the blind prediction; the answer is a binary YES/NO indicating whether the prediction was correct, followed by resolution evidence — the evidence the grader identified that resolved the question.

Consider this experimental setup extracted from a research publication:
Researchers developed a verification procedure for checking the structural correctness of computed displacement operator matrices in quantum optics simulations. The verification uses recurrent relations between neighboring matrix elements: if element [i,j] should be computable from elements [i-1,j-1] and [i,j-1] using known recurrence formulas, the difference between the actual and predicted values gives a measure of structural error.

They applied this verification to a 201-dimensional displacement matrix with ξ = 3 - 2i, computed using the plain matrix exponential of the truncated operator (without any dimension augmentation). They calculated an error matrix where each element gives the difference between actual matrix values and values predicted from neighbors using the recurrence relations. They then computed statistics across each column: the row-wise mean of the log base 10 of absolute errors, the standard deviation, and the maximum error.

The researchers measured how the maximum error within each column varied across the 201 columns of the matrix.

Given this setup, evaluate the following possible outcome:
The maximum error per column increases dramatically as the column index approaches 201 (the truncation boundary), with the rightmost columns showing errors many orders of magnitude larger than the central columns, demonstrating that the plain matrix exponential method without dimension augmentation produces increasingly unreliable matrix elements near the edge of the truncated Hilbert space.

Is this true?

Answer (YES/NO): NO